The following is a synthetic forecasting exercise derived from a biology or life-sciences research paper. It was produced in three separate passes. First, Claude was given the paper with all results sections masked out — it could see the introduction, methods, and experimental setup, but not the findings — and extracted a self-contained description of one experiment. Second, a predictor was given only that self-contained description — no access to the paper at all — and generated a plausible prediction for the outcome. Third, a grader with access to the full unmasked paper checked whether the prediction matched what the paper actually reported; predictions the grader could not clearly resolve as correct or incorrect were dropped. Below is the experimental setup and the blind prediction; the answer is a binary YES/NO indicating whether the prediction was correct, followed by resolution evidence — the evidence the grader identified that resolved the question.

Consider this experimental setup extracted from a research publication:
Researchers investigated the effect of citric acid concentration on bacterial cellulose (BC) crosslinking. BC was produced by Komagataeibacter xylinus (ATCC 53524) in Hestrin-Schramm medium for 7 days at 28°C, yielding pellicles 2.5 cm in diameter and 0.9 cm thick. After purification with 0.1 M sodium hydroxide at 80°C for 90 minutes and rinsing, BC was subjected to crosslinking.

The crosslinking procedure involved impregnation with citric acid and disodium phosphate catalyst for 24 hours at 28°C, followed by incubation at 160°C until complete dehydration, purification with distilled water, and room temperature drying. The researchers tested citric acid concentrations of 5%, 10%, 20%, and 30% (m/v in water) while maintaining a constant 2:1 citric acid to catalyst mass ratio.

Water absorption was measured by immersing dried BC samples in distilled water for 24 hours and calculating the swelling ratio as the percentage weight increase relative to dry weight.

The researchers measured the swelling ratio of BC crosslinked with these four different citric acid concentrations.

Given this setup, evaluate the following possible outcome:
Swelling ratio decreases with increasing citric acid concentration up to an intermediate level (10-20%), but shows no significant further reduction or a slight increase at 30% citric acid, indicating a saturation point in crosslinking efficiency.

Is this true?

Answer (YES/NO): NO